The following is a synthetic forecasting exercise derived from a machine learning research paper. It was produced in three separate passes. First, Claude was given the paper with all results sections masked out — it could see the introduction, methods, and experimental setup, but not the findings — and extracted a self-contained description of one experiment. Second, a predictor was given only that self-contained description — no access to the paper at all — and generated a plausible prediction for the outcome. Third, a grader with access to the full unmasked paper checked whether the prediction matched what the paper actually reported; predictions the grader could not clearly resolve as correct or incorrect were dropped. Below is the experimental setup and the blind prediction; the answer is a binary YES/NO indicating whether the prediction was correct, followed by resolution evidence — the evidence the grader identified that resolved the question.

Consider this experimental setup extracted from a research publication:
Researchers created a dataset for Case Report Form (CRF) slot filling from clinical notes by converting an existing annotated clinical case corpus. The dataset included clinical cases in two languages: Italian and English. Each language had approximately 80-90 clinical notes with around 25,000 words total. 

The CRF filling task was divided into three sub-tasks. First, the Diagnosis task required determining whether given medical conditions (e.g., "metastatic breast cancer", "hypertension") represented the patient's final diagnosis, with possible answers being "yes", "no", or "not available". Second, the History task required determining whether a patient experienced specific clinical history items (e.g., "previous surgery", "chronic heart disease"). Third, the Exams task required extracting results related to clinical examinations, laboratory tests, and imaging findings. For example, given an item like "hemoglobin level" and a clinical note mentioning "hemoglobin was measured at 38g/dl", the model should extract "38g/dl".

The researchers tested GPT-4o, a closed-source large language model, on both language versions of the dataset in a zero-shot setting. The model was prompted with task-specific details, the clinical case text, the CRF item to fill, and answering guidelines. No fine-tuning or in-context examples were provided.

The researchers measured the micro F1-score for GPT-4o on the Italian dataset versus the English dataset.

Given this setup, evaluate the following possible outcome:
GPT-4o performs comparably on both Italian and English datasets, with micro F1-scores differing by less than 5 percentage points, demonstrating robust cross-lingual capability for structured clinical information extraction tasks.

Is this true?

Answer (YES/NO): NO